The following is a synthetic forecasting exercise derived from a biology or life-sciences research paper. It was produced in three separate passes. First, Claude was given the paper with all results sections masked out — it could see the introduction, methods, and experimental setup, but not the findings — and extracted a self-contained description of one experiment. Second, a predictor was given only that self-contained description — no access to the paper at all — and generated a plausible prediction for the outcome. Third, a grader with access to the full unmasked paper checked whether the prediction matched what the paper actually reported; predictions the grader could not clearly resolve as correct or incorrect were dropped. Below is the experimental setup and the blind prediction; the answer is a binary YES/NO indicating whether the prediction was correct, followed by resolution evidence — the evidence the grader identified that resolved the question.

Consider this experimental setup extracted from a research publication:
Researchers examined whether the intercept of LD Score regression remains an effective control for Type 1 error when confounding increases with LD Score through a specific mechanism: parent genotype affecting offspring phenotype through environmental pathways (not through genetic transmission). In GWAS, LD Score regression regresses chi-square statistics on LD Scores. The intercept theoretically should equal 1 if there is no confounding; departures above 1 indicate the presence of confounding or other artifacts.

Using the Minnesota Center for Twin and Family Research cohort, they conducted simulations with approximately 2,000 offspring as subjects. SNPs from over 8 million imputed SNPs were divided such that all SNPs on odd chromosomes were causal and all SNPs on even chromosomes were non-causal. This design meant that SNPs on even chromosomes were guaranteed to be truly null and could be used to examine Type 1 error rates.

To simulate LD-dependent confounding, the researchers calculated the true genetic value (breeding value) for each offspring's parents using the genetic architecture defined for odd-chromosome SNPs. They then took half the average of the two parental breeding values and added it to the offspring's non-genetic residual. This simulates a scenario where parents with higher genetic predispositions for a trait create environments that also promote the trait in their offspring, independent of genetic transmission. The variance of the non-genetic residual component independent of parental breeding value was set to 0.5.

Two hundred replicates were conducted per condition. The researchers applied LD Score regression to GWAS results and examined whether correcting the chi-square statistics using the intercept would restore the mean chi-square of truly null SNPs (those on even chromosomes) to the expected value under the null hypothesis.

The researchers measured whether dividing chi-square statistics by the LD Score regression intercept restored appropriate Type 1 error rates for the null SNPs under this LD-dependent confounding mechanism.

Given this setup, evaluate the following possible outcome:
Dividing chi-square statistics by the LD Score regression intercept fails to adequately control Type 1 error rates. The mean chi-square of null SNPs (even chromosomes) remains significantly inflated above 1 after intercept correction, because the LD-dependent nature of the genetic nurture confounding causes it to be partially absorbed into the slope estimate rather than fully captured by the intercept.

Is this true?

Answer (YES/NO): NO